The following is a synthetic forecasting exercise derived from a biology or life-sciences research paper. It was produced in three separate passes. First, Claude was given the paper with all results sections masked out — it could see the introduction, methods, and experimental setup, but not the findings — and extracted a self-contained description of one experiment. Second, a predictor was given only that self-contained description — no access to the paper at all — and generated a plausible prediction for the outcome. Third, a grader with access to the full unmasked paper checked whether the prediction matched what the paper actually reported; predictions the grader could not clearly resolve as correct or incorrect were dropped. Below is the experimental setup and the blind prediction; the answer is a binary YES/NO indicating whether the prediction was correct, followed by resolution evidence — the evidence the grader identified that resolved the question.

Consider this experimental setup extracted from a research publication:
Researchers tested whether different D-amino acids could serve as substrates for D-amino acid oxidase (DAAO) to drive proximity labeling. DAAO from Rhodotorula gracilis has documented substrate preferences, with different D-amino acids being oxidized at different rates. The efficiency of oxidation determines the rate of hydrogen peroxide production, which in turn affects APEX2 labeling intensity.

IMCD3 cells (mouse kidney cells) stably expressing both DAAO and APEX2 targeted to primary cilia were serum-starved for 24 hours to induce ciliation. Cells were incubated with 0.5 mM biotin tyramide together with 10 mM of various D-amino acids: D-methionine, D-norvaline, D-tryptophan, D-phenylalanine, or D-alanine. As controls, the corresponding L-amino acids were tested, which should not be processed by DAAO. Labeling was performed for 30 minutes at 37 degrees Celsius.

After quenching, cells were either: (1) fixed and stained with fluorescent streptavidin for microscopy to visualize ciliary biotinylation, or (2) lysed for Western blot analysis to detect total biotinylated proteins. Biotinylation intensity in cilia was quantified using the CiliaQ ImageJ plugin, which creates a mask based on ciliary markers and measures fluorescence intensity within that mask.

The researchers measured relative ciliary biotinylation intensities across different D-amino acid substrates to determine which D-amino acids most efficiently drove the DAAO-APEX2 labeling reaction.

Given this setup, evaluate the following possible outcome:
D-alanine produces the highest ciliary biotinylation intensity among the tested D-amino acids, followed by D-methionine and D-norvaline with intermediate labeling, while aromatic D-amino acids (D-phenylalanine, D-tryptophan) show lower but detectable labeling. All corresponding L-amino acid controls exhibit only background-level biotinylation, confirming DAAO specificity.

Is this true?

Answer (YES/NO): NO